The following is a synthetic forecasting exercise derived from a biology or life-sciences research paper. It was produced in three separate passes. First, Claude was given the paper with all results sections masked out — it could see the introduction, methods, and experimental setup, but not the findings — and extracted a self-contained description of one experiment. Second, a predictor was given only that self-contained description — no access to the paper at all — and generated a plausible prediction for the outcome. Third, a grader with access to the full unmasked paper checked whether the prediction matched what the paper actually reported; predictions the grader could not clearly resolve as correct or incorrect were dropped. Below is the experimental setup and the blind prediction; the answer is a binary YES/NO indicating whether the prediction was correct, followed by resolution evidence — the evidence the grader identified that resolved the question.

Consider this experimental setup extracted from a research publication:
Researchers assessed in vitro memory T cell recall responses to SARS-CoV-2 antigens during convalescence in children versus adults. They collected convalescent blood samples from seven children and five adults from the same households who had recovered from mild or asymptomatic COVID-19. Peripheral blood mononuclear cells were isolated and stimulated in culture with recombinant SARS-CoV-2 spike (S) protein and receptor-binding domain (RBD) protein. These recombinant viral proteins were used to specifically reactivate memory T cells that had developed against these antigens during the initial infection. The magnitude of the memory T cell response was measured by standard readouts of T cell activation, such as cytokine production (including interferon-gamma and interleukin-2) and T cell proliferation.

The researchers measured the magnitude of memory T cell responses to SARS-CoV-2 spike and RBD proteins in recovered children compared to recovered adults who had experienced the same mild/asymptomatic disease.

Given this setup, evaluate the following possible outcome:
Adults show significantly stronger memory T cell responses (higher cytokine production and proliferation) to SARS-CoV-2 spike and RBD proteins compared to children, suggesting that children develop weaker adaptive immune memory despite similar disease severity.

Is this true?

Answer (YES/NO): YES